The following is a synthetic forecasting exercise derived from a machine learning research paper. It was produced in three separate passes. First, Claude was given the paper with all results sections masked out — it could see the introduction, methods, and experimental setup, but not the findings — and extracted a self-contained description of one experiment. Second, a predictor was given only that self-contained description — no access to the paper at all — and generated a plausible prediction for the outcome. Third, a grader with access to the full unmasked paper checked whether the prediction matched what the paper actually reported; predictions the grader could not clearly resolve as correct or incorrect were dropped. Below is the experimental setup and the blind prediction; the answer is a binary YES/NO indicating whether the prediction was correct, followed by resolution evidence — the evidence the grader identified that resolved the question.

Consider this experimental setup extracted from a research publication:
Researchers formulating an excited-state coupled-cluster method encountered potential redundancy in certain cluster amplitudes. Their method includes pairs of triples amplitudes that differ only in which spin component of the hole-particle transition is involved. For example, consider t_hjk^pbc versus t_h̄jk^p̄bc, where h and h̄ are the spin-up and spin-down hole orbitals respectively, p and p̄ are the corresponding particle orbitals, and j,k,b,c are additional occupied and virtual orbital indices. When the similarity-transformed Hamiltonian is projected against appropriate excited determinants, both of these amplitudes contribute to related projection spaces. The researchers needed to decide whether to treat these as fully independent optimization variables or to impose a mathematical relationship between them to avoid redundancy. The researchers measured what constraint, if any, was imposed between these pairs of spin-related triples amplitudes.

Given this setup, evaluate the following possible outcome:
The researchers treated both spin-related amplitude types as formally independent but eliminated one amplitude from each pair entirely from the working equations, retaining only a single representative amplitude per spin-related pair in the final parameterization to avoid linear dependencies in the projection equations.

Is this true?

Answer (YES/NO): NO